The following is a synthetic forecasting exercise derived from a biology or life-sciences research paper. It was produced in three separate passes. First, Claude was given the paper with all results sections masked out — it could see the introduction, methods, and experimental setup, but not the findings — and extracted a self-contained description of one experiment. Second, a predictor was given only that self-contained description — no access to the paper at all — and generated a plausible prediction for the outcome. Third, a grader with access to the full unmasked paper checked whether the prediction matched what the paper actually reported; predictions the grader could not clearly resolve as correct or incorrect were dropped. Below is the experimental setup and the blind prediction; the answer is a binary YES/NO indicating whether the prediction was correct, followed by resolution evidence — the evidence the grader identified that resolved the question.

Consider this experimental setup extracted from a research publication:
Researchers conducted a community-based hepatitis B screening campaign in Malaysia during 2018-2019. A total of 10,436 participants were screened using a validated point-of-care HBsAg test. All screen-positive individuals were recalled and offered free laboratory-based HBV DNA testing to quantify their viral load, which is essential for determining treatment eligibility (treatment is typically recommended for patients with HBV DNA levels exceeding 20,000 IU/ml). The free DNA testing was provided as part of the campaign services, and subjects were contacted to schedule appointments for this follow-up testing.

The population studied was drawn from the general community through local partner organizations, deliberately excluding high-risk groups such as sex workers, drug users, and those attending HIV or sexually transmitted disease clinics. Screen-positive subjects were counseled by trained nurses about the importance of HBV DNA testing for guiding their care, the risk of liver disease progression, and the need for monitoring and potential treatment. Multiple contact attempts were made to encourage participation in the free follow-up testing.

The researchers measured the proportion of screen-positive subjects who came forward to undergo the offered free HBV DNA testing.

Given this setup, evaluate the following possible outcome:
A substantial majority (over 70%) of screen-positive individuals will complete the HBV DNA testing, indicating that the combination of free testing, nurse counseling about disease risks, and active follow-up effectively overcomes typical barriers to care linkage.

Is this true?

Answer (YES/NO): NO